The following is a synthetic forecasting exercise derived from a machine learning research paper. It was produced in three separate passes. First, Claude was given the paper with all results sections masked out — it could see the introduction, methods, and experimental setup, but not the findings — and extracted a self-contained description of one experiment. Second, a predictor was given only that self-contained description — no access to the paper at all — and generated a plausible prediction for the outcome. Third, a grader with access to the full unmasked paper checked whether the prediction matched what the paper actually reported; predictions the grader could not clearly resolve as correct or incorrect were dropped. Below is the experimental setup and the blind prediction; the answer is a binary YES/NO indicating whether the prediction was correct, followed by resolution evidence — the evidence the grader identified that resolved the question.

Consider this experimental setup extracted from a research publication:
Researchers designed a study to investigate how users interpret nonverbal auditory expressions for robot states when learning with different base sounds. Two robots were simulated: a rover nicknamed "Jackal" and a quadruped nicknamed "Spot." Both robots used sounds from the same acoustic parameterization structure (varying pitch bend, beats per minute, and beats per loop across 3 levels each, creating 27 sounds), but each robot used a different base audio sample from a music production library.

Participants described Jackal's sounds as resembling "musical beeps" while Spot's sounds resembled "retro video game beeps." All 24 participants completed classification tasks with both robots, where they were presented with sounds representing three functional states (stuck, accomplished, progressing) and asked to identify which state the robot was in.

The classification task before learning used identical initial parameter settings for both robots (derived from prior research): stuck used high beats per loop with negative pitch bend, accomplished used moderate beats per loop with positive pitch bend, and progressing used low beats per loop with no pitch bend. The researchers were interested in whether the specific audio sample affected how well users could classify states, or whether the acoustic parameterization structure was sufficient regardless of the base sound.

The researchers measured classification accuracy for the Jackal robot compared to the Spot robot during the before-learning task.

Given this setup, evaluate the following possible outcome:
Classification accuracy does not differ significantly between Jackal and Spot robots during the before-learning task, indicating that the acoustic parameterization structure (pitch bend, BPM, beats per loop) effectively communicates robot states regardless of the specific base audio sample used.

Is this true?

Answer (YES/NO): YES